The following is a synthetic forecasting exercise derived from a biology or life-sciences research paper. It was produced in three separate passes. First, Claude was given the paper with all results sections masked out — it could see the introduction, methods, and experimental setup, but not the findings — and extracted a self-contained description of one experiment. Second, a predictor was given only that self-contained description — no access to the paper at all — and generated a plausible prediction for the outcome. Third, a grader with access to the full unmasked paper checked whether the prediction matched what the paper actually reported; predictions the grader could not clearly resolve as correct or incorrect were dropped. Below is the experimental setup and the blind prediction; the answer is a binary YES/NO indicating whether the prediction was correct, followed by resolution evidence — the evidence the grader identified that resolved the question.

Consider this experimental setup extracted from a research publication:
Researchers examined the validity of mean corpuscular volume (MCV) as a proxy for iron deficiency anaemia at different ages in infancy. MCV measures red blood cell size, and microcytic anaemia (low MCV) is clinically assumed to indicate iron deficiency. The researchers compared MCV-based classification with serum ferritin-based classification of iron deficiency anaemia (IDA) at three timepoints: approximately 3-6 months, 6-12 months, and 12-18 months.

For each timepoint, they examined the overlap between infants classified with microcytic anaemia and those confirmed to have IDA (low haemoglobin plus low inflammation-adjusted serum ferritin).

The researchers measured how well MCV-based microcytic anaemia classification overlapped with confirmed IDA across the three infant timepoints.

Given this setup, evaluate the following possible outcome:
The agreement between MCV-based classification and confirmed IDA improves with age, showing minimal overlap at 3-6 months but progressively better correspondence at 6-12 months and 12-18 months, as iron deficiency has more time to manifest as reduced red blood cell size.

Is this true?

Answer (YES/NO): YES